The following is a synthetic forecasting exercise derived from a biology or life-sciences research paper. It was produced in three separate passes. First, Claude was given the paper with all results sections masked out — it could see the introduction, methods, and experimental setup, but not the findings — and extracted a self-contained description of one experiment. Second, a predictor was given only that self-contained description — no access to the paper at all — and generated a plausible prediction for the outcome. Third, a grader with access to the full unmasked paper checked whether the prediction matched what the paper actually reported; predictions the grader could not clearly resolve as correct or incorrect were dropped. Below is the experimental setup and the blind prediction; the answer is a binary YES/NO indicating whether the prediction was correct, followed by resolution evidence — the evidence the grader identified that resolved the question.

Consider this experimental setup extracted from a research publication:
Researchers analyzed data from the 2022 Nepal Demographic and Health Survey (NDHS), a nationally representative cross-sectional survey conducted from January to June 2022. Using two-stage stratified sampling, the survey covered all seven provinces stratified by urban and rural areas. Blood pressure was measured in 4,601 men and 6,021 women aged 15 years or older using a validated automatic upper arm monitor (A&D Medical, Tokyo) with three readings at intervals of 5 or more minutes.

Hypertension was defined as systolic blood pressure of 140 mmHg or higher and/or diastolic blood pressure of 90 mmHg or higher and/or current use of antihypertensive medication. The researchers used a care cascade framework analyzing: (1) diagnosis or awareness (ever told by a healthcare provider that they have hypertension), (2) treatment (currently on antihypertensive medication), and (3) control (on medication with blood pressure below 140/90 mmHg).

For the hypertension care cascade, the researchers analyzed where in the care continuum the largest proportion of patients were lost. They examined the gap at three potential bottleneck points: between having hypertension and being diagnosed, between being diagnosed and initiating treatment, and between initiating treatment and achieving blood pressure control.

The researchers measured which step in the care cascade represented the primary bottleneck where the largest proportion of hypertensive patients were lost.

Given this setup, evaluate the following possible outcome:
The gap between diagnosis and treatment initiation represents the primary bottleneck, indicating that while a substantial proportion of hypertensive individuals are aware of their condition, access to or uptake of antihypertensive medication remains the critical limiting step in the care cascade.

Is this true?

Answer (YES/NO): NO